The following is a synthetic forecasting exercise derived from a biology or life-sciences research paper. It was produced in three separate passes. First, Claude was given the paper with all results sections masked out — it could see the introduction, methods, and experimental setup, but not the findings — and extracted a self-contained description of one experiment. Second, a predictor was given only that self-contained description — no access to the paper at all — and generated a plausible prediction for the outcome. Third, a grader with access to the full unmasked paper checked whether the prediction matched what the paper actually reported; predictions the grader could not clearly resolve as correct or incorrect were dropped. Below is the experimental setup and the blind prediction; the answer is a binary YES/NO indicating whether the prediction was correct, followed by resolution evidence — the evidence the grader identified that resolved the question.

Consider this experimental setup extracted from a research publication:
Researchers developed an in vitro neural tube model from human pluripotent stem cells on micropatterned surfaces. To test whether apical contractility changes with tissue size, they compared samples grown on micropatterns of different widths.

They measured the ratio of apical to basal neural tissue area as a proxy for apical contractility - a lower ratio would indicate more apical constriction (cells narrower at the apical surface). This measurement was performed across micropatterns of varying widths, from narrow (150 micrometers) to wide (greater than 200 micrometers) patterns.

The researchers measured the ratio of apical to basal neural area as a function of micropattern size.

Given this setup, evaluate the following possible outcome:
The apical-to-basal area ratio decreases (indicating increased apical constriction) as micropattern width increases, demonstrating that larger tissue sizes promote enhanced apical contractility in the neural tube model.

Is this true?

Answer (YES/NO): NO